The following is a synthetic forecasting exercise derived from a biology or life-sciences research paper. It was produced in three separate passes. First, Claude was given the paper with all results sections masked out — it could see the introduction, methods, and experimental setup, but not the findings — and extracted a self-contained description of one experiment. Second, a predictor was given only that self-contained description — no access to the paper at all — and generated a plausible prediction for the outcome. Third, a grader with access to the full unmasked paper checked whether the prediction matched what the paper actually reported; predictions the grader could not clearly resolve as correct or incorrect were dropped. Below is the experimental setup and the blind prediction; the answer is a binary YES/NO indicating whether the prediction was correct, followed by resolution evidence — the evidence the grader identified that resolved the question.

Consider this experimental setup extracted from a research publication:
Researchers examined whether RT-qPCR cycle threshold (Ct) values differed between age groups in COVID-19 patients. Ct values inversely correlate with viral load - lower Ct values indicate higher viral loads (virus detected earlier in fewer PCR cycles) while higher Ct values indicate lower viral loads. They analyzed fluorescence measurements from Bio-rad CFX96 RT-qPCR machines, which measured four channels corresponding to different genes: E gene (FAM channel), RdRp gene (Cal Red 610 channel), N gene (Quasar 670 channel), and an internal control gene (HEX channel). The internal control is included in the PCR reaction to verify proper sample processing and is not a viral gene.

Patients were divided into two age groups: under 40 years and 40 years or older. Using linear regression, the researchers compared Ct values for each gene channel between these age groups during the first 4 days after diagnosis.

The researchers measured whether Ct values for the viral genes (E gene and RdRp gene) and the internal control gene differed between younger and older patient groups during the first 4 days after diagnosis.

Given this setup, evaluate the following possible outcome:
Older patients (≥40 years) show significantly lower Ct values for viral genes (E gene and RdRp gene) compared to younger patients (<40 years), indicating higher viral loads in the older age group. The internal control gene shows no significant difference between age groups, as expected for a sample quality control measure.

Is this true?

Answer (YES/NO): NO